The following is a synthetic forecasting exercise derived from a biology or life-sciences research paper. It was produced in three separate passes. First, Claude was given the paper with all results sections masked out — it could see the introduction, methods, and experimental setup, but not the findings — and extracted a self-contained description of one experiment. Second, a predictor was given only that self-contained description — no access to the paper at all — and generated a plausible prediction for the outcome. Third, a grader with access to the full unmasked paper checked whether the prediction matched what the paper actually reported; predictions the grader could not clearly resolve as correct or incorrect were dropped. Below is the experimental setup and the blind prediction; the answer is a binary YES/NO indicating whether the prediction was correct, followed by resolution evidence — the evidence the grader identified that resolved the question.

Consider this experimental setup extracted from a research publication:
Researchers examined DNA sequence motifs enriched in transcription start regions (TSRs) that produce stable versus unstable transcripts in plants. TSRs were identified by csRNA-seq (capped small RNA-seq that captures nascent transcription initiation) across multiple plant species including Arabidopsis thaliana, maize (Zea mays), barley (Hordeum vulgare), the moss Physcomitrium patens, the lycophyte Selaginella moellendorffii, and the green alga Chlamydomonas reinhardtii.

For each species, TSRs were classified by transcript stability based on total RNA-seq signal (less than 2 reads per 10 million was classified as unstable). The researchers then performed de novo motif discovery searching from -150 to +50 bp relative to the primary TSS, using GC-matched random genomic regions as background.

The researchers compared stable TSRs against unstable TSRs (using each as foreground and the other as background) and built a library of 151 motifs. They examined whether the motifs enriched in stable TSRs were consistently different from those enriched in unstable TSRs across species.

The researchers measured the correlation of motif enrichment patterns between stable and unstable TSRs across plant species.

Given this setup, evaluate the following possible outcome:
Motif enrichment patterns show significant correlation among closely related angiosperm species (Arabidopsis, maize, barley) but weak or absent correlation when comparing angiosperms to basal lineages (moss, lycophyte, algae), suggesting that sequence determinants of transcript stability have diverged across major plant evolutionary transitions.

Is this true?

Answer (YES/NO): NO